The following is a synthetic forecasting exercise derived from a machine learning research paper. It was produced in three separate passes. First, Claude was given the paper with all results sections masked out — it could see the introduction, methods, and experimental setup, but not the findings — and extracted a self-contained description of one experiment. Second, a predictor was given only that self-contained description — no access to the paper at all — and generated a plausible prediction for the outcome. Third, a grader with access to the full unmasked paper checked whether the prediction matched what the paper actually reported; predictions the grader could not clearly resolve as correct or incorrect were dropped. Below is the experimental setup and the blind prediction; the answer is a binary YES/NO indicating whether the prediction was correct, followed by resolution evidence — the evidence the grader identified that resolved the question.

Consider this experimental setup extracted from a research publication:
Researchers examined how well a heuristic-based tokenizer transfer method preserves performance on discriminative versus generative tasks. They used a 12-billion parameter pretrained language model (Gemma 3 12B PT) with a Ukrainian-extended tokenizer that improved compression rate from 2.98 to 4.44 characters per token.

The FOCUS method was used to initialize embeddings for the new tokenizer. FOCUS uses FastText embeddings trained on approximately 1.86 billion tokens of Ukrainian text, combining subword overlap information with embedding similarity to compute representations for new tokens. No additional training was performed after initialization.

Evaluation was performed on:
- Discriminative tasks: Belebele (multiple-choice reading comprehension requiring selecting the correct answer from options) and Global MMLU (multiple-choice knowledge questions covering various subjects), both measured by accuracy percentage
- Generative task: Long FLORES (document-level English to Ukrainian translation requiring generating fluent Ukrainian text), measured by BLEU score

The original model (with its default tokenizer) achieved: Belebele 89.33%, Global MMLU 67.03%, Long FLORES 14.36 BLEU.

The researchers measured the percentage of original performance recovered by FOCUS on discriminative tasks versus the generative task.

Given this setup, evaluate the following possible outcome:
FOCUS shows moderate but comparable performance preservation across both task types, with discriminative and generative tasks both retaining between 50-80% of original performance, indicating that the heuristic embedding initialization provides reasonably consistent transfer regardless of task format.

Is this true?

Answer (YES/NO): NO